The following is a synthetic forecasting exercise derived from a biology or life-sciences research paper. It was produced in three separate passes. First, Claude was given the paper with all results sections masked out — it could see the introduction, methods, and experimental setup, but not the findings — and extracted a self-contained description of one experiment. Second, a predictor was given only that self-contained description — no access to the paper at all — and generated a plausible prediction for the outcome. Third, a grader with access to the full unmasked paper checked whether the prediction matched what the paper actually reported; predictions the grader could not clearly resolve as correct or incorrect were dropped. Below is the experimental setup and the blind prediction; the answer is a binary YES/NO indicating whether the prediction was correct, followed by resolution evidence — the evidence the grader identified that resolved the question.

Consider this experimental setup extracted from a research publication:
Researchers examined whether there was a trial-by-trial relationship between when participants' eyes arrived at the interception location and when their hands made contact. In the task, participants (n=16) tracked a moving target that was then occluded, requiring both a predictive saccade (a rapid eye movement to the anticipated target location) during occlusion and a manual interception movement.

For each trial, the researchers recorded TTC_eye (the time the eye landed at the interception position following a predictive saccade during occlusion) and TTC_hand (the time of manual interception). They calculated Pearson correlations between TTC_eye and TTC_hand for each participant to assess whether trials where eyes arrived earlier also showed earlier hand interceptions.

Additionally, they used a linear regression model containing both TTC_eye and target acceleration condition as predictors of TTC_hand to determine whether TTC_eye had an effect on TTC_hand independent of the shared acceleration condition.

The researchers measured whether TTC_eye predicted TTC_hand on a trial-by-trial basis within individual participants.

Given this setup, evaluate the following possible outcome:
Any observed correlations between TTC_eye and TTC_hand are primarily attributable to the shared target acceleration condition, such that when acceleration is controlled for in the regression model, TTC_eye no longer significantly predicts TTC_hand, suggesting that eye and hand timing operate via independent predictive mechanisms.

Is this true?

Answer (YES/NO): NO